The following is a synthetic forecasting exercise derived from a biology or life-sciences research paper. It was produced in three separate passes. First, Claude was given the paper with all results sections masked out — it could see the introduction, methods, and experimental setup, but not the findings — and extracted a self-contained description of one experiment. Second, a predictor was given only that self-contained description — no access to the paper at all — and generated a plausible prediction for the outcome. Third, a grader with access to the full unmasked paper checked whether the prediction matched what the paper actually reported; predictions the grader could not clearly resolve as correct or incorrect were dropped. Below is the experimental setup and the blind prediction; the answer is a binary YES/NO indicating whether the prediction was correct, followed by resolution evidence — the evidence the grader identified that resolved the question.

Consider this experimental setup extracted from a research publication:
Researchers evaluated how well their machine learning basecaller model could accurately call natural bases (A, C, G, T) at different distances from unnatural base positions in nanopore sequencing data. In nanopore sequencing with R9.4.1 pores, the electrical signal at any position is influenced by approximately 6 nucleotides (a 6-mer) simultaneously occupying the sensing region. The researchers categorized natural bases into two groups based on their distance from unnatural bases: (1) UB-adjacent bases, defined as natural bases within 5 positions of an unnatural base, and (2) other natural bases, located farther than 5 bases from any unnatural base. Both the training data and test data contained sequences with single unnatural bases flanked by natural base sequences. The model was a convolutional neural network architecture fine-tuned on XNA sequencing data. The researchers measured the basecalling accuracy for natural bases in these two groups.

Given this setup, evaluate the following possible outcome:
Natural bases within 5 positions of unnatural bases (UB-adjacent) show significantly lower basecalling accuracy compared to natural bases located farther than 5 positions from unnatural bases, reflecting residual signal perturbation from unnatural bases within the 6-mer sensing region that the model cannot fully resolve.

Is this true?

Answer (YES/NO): NO